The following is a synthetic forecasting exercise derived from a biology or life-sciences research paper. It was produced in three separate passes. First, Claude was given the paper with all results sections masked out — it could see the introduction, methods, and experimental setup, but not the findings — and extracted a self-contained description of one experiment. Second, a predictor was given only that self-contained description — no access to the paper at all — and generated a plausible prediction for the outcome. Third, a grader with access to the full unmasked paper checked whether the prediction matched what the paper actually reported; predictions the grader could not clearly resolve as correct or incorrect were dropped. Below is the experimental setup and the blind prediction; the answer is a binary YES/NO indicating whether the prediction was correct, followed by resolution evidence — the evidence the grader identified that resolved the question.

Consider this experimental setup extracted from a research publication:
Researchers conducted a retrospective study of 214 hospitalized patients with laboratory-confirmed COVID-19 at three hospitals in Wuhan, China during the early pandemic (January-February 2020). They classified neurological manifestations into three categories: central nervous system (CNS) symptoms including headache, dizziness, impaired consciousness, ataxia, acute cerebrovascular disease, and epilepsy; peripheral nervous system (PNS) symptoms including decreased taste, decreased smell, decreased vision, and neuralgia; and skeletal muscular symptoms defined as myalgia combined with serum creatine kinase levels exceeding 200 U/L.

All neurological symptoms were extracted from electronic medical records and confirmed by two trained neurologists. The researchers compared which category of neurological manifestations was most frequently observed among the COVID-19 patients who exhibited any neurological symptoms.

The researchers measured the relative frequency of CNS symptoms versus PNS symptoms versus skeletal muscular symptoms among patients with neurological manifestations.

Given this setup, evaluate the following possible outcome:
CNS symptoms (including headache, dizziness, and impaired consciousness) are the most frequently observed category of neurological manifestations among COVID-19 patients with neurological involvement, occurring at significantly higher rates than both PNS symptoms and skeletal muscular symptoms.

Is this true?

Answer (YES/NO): YES